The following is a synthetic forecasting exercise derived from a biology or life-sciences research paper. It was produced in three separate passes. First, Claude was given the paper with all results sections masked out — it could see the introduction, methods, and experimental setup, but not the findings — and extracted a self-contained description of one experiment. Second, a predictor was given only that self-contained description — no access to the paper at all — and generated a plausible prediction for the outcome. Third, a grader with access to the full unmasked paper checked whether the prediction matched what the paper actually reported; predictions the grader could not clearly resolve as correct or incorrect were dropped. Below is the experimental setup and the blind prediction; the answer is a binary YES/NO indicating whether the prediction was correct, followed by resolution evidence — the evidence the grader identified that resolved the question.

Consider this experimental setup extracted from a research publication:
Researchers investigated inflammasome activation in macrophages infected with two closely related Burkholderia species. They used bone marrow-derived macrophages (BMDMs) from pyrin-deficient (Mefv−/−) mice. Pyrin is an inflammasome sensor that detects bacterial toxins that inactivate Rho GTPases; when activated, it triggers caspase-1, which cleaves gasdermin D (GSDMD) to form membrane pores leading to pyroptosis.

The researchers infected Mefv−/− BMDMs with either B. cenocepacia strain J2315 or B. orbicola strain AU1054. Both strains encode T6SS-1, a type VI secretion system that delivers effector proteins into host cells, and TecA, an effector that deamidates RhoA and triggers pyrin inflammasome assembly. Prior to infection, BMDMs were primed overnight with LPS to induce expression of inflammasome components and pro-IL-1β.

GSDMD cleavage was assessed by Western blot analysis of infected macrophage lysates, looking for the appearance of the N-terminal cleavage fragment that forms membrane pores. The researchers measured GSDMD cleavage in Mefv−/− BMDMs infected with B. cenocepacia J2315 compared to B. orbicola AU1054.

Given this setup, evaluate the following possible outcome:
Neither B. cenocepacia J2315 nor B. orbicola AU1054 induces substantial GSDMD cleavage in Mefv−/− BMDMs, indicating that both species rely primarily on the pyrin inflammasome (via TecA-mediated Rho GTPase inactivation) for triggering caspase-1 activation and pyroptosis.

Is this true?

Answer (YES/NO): NO